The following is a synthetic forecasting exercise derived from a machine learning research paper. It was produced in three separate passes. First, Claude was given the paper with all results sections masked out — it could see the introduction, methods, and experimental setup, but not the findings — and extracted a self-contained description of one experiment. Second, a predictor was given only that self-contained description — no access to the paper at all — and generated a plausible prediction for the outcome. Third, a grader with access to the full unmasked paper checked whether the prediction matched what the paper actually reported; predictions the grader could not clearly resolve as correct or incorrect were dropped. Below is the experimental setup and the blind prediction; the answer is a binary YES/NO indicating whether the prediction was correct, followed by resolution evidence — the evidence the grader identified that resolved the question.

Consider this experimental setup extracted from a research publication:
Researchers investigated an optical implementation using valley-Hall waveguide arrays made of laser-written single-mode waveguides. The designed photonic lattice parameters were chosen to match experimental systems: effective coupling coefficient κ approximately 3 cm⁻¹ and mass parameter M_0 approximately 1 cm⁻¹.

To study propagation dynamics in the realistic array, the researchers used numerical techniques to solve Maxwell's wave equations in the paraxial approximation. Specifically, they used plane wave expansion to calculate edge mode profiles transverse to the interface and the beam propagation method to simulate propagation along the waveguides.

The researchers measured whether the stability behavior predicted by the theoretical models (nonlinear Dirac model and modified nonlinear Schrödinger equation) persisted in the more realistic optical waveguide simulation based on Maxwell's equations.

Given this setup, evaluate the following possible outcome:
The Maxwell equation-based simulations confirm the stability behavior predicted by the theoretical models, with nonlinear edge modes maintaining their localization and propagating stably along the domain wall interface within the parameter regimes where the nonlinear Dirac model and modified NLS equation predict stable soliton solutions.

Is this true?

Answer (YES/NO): YES